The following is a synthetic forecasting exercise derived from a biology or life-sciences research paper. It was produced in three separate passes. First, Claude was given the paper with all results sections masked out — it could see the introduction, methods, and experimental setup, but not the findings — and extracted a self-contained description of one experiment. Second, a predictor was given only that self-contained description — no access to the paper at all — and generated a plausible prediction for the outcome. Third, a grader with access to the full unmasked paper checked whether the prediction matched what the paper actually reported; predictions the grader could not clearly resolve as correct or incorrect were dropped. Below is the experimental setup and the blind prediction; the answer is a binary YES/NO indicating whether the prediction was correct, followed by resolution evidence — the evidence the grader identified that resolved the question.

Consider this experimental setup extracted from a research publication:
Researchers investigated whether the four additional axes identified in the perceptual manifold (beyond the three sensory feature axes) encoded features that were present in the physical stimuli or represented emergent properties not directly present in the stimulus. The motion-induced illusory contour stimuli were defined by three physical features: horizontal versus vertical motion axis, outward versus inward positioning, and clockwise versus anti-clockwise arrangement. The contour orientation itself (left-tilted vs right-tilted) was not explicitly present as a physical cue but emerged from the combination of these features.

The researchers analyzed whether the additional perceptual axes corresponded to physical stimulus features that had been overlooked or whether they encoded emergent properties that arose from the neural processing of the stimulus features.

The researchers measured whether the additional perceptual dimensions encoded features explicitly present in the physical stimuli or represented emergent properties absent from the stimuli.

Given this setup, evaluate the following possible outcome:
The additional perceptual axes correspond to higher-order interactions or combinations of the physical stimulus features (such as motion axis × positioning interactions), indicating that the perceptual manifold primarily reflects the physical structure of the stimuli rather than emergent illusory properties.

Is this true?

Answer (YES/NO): NO